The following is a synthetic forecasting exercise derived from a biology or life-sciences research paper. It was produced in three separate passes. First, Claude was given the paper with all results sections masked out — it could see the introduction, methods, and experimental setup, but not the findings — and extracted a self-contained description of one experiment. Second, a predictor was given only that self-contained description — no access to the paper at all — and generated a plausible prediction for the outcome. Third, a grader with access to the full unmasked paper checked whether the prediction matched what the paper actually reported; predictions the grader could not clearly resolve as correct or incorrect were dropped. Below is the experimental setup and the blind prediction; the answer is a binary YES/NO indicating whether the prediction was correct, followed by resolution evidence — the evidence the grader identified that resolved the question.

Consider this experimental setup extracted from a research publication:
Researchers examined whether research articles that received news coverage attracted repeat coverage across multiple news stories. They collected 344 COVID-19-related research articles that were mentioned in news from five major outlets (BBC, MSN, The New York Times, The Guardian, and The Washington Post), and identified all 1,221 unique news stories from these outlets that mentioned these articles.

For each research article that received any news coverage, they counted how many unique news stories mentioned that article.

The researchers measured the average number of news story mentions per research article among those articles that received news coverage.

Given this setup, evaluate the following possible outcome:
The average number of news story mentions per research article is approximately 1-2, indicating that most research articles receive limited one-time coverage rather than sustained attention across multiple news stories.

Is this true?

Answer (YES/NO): NO